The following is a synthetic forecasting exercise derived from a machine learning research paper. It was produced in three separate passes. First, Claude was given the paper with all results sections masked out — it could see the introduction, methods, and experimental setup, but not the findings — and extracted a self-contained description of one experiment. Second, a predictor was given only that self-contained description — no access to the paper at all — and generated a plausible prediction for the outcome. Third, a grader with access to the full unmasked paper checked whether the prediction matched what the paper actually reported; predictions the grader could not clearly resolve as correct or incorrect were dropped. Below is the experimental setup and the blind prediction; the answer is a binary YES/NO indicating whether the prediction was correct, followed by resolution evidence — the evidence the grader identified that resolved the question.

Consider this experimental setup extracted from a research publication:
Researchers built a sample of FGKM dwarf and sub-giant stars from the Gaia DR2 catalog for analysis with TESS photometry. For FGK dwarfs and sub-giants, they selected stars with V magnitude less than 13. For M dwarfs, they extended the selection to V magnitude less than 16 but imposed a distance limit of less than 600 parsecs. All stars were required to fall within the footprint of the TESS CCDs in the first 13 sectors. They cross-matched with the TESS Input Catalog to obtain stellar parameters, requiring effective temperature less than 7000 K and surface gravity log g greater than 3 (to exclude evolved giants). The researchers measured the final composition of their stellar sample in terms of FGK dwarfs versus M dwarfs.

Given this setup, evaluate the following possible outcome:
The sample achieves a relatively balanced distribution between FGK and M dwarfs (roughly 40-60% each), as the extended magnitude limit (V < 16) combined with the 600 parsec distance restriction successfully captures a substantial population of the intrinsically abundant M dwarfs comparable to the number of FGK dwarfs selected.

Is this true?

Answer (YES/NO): NO